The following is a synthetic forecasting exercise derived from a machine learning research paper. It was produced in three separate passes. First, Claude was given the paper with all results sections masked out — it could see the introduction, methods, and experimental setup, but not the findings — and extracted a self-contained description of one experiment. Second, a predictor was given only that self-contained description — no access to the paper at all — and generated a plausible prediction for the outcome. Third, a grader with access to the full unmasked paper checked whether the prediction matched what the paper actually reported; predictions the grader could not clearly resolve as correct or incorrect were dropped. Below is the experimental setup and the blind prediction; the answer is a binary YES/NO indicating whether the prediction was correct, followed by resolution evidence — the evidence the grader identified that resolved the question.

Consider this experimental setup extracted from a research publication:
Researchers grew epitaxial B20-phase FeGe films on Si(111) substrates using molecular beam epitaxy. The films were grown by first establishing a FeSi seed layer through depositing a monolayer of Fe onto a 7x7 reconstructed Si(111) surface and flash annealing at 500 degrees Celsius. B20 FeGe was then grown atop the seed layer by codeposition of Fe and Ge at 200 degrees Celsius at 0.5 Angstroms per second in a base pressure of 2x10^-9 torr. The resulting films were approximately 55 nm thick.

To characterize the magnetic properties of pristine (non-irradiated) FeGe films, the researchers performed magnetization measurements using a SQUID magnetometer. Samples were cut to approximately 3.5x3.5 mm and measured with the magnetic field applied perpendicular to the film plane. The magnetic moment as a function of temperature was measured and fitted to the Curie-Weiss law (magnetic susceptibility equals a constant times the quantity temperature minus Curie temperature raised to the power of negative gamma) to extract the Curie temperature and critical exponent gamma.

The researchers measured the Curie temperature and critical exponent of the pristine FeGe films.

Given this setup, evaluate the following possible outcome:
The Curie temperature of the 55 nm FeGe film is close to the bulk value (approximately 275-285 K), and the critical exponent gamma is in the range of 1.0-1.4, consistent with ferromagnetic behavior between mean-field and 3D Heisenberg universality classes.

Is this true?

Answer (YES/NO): NO